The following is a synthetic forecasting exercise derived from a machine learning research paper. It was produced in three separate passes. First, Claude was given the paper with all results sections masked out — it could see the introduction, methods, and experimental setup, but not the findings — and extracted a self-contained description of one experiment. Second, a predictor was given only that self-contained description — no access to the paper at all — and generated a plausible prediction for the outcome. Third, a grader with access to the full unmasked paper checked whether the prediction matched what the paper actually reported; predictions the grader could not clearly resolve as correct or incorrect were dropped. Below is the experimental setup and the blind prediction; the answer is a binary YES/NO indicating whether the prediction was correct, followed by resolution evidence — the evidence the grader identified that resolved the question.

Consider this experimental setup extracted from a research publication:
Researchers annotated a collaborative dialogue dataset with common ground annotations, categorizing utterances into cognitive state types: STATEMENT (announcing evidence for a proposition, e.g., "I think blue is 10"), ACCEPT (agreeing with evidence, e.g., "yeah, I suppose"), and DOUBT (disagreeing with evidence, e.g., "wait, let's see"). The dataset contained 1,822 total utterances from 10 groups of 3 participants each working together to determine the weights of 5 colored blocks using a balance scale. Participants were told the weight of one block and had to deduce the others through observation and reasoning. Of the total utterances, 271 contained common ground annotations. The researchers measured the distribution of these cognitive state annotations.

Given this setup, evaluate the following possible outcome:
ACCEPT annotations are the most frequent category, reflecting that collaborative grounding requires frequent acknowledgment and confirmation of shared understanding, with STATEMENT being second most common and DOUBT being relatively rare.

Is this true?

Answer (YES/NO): NO